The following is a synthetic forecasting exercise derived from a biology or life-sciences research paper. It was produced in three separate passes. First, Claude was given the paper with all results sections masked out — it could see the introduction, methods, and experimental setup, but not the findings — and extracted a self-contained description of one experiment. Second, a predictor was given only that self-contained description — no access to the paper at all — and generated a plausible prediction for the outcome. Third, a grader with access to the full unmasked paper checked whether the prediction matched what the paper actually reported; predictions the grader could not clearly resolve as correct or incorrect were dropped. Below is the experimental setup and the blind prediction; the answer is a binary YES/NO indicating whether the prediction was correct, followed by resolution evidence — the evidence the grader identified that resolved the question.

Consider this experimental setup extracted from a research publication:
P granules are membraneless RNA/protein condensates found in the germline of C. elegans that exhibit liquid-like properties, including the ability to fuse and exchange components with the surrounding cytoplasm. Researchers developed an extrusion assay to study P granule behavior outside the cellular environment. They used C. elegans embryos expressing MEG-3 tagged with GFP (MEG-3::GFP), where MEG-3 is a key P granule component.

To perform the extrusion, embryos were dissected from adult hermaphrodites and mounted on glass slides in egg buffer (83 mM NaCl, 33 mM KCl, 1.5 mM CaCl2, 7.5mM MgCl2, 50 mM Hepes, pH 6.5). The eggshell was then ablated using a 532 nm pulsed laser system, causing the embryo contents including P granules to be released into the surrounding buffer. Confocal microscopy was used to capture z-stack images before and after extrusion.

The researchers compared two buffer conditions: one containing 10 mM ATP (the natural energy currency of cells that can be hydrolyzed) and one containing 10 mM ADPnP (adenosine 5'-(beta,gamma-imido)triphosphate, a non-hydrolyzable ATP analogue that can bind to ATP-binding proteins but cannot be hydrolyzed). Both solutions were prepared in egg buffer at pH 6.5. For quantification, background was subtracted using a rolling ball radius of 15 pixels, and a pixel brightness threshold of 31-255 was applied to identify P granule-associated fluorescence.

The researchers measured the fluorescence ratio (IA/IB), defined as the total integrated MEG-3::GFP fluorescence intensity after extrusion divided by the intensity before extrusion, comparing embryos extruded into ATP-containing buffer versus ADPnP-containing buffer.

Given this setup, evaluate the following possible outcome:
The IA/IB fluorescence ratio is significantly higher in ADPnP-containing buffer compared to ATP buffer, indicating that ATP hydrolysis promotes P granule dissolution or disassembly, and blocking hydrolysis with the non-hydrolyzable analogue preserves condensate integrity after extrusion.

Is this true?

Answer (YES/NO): YES